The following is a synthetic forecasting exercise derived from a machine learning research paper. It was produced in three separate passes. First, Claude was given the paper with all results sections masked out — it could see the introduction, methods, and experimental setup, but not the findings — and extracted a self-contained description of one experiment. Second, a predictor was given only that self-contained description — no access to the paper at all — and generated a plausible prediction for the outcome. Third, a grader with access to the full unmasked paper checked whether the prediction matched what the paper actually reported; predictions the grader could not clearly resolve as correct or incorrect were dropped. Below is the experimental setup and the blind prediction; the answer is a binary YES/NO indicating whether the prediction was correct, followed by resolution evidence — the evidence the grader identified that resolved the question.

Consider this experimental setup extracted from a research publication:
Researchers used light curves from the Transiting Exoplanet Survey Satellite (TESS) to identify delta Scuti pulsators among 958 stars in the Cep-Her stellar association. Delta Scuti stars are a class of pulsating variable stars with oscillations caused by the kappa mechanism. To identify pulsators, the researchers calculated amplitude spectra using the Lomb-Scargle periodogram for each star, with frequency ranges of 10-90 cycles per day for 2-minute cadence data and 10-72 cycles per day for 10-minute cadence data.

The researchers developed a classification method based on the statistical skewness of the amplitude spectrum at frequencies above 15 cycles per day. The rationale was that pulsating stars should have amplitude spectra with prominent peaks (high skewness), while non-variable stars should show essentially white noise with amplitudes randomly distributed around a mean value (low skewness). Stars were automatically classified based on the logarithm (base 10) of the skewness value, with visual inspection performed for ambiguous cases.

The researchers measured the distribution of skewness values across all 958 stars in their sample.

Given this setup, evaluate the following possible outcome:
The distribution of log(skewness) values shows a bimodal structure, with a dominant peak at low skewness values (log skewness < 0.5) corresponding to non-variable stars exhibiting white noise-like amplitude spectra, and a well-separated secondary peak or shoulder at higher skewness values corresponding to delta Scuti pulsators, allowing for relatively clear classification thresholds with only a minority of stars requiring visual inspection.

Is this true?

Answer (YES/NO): YES